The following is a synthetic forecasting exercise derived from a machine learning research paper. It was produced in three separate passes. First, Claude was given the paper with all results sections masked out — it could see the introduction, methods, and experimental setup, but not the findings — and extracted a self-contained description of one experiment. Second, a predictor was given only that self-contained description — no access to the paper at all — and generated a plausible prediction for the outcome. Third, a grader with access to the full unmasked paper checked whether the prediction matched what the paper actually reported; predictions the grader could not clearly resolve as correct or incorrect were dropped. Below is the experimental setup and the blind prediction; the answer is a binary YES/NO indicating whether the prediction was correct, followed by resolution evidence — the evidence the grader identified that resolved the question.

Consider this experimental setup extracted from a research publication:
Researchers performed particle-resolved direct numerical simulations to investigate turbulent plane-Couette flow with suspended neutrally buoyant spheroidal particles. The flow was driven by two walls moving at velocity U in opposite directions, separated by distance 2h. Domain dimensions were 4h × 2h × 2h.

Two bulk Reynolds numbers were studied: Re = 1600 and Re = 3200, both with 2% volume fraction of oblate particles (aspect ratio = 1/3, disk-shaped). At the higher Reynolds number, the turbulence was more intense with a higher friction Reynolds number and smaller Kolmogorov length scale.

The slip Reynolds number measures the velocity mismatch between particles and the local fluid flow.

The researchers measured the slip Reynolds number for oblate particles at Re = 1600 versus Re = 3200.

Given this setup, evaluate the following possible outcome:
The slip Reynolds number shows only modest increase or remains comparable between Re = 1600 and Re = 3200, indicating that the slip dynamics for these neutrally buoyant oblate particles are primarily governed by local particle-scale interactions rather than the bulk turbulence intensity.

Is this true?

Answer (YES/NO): YES